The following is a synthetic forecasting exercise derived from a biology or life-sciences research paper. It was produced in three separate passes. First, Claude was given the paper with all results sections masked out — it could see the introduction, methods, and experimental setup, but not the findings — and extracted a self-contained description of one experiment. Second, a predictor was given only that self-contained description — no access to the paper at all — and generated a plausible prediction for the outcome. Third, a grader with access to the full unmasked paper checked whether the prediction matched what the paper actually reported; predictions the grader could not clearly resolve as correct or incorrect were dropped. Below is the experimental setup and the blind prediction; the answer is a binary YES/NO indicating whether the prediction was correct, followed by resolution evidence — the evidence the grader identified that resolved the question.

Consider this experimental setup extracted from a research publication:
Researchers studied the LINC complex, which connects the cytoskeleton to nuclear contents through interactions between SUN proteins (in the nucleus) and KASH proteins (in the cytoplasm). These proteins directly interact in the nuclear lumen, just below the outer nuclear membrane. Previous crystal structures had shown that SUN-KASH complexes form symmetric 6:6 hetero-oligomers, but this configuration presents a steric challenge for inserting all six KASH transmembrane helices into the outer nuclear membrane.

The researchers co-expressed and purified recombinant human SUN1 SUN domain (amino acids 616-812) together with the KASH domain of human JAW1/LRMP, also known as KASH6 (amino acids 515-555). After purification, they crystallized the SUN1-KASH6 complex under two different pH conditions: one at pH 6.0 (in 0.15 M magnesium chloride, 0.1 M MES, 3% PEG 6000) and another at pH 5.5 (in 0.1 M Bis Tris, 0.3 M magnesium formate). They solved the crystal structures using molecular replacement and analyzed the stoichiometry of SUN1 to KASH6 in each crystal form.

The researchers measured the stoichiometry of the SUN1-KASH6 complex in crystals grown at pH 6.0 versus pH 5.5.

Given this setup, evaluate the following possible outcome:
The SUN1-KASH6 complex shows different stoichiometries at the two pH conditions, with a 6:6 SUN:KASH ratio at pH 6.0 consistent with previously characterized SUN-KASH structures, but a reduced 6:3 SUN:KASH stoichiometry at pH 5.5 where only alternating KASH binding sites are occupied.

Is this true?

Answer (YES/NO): NO